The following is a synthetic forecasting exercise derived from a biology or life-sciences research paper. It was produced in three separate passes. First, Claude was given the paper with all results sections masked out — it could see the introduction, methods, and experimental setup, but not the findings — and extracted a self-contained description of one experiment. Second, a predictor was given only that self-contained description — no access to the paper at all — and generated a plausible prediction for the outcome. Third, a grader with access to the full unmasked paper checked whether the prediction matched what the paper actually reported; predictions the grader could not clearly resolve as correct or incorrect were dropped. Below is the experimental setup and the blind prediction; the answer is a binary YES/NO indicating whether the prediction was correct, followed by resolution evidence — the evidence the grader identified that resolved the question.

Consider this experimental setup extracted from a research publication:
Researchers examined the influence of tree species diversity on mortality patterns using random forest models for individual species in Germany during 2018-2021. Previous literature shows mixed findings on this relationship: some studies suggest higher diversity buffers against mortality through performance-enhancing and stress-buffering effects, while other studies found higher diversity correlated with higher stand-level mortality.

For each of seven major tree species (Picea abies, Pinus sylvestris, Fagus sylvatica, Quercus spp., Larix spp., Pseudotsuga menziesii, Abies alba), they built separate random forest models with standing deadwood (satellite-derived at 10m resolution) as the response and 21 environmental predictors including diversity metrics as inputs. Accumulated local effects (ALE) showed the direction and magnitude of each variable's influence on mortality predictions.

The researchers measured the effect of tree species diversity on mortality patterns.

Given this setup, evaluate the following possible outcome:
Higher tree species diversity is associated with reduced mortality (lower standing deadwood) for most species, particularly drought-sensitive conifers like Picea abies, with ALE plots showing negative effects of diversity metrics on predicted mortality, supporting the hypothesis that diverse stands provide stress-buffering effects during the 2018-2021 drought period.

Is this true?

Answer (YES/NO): NO